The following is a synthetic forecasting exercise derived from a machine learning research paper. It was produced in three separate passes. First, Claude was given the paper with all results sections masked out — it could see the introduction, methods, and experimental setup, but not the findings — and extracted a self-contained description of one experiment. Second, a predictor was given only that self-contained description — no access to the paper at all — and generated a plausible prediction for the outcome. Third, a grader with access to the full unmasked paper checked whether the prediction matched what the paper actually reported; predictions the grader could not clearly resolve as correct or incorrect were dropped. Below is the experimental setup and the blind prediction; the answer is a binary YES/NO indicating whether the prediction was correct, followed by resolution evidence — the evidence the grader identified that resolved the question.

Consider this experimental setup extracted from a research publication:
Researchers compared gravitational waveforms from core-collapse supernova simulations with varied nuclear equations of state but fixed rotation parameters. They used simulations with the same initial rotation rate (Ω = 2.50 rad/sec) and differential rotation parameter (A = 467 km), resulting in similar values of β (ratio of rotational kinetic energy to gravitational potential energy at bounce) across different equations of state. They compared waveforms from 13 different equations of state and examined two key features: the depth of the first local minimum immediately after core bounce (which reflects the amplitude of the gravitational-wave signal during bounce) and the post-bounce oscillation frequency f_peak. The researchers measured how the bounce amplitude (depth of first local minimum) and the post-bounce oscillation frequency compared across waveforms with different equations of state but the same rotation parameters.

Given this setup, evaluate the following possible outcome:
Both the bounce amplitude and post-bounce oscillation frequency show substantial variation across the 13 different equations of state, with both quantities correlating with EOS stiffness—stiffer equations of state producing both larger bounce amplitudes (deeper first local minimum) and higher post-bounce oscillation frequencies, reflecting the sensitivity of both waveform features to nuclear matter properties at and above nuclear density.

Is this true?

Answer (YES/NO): NO